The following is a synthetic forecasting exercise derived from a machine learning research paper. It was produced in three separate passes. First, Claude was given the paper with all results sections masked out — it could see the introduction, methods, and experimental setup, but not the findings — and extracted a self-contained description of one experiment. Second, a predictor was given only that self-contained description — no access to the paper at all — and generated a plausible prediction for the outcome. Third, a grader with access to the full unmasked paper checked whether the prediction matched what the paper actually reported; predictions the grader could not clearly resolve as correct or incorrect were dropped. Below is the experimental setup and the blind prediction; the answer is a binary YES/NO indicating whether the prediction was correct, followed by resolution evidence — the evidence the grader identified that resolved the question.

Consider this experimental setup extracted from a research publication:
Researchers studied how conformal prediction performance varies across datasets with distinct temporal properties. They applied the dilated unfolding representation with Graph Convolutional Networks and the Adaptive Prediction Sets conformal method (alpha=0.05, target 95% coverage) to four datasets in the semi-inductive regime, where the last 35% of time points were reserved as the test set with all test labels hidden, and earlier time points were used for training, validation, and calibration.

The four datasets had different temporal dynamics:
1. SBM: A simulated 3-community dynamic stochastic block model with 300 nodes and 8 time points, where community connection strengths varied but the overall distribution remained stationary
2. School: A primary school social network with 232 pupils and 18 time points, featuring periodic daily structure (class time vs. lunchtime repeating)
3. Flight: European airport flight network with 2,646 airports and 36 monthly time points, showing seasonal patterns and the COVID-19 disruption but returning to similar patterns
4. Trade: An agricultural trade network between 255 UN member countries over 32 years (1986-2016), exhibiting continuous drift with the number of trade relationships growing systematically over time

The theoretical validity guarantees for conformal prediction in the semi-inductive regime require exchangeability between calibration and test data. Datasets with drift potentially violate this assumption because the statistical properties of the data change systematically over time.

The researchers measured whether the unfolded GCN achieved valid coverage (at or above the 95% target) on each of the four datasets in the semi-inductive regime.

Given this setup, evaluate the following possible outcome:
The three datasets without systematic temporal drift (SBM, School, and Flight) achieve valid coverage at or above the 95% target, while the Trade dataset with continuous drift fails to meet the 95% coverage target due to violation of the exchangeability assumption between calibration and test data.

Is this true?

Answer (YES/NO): YES